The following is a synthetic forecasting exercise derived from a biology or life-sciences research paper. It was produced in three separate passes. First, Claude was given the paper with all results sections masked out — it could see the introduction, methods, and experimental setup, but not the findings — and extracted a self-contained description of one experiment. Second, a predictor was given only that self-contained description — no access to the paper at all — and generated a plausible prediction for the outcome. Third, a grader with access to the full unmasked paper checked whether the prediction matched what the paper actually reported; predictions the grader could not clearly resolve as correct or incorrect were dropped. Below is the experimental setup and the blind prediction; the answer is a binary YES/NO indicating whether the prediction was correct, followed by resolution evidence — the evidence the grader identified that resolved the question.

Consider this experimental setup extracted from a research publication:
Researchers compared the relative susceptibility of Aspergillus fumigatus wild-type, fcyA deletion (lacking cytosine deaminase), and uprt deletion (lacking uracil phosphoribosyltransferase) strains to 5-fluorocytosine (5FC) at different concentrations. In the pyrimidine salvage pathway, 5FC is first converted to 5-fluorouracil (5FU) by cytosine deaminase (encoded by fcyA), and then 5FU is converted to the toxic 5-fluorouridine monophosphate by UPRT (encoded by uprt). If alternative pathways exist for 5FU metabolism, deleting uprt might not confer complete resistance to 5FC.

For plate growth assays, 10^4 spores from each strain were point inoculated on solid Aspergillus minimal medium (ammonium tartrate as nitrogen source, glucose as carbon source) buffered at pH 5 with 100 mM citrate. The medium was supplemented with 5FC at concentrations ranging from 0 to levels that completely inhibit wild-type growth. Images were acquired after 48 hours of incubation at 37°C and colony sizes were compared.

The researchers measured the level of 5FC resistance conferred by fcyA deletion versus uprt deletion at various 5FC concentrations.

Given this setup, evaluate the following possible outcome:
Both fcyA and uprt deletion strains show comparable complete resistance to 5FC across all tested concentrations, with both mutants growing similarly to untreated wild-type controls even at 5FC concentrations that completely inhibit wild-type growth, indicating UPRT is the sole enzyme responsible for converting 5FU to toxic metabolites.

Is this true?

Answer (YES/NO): YES